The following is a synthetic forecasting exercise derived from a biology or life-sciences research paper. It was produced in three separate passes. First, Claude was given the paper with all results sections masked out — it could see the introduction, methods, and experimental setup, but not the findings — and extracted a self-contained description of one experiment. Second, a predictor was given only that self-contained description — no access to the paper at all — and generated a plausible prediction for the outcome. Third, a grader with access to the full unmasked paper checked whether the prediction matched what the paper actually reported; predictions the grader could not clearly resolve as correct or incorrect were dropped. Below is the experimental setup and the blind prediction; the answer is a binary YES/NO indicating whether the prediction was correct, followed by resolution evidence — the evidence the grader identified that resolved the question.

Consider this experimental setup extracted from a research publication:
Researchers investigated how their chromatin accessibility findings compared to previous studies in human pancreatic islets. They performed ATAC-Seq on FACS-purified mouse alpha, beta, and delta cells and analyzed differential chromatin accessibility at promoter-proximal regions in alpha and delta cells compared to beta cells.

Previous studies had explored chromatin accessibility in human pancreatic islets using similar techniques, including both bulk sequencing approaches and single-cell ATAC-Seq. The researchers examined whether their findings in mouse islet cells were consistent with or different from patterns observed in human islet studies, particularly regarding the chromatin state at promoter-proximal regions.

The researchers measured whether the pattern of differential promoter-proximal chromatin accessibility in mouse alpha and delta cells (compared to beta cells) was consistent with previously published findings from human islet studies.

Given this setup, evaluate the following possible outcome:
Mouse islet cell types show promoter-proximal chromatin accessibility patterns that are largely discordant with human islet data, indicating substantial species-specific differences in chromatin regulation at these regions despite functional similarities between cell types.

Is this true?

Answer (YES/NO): NO